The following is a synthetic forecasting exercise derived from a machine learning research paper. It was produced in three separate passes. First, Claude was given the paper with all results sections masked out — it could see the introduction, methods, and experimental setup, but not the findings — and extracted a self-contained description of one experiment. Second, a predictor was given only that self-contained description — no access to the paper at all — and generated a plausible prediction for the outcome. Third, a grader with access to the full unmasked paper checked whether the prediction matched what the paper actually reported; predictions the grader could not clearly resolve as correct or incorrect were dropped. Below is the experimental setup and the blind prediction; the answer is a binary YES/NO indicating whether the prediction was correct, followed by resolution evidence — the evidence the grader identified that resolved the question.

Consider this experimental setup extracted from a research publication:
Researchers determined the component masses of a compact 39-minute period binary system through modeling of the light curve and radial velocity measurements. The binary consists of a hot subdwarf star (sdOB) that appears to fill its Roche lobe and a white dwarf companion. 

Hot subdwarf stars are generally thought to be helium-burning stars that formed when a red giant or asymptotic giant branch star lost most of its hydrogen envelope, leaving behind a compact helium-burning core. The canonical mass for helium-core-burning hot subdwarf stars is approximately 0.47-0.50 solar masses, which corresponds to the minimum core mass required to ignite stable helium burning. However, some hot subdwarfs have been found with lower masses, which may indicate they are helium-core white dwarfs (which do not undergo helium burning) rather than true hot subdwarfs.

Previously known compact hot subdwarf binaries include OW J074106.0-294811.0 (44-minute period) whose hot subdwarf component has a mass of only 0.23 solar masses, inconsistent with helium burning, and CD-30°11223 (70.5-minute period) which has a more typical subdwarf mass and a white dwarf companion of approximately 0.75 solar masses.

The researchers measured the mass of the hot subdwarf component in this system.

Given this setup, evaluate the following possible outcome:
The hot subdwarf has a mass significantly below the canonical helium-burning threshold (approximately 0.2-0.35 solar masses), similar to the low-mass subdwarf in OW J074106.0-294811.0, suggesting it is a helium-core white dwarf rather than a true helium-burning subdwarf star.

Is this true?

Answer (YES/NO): NO